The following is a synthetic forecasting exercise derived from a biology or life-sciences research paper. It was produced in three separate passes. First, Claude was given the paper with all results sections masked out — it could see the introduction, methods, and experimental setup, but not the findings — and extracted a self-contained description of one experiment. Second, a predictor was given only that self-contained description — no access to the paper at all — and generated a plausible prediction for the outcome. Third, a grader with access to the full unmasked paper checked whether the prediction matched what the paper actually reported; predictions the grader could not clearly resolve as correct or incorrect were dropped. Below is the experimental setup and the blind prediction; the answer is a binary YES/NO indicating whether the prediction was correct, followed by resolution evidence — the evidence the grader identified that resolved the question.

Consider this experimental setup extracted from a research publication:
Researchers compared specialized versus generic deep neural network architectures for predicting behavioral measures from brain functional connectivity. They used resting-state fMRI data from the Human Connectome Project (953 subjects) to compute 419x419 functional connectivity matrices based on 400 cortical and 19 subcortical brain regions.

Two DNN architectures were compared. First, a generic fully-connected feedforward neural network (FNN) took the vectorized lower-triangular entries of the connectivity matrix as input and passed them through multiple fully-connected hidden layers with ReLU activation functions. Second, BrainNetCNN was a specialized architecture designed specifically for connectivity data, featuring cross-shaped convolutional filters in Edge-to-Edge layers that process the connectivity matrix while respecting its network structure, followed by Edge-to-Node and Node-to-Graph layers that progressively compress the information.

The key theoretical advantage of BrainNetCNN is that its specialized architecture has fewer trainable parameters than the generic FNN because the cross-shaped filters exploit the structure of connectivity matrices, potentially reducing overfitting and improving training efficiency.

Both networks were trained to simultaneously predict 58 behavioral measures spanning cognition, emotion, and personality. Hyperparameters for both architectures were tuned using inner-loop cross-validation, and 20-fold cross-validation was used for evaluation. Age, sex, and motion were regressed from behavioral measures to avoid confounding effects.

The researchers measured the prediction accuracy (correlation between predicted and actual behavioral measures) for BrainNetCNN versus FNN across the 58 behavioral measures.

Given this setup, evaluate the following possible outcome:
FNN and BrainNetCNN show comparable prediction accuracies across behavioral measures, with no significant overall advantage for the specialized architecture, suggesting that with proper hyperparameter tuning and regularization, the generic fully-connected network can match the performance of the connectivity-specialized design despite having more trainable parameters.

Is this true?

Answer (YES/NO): YES